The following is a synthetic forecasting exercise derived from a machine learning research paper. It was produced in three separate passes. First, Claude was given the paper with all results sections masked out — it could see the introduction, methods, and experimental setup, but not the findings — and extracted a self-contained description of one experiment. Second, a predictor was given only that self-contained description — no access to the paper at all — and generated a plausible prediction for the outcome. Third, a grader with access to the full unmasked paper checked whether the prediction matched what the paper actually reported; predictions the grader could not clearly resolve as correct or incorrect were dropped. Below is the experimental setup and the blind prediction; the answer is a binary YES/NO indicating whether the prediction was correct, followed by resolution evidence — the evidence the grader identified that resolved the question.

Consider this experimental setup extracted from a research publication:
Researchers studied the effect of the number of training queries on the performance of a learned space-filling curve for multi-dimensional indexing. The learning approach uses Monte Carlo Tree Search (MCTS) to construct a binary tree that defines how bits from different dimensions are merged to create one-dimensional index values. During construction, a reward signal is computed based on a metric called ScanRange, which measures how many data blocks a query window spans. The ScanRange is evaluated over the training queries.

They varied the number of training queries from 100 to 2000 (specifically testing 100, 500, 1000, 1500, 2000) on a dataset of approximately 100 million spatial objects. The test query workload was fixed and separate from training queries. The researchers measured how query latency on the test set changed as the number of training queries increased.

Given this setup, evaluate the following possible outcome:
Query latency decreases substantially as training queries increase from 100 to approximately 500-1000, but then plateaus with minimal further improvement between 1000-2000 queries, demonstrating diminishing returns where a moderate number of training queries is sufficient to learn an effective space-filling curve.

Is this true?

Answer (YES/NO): YES